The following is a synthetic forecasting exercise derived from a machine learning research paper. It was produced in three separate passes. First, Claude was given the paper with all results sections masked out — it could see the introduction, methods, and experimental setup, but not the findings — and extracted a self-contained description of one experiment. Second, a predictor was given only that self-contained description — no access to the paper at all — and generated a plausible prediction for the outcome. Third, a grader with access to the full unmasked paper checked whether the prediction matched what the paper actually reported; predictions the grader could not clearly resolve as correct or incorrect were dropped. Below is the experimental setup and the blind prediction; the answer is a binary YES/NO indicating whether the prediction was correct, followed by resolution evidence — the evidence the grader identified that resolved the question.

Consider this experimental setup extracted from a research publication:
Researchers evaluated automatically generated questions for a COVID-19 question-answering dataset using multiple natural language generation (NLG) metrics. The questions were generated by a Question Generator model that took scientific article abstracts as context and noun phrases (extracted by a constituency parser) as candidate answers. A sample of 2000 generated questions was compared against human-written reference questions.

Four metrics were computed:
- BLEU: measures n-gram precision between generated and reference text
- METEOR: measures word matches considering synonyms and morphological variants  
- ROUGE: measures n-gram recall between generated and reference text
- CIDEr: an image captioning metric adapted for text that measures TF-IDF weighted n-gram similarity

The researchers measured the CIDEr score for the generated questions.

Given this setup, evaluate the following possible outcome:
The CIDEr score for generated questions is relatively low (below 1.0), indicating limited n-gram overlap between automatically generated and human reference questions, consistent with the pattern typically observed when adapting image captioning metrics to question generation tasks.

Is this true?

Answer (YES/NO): YES